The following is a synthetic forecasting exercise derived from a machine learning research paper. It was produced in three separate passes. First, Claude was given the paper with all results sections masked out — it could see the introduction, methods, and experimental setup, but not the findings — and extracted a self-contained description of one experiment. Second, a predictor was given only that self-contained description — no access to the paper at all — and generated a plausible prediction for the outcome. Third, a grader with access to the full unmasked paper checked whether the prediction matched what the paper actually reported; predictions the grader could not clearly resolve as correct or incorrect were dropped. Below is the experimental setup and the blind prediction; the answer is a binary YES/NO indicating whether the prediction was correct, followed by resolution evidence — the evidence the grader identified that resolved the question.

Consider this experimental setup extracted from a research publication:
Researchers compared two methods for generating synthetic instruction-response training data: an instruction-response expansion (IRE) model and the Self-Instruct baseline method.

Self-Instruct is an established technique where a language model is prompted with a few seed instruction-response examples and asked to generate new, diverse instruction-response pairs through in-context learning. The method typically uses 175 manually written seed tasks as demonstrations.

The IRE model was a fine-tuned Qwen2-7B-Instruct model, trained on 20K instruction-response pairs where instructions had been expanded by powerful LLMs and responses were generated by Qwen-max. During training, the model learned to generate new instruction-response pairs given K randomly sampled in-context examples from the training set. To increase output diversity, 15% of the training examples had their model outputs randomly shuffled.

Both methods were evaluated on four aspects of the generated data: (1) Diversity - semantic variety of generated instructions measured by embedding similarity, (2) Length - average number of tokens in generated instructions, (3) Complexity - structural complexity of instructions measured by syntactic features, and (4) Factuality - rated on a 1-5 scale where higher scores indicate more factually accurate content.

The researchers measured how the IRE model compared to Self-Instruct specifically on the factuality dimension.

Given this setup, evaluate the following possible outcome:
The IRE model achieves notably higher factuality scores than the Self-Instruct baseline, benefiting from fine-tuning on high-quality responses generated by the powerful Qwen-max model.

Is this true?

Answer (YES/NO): NO